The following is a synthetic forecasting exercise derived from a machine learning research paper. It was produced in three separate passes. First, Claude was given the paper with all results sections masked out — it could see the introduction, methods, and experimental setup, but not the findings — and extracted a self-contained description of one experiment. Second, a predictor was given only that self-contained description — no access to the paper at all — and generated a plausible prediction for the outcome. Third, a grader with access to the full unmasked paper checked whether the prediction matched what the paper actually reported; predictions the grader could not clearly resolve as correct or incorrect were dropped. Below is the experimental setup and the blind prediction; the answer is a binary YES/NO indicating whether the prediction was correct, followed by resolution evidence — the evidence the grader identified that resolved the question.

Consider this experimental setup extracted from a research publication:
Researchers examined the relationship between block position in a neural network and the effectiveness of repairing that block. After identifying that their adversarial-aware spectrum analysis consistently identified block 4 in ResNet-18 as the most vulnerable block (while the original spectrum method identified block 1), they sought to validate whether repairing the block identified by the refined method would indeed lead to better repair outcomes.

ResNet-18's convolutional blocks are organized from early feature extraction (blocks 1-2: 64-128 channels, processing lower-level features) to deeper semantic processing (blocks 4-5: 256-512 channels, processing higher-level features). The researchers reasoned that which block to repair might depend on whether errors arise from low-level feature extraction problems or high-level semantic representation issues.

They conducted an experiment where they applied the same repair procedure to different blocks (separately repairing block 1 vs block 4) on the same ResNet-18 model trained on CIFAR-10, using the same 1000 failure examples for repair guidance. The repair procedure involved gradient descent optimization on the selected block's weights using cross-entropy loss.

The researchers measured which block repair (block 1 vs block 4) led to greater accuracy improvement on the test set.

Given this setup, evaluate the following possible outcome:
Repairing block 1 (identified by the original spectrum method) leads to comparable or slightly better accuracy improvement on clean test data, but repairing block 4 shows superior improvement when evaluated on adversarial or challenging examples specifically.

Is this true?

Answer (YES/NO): NO